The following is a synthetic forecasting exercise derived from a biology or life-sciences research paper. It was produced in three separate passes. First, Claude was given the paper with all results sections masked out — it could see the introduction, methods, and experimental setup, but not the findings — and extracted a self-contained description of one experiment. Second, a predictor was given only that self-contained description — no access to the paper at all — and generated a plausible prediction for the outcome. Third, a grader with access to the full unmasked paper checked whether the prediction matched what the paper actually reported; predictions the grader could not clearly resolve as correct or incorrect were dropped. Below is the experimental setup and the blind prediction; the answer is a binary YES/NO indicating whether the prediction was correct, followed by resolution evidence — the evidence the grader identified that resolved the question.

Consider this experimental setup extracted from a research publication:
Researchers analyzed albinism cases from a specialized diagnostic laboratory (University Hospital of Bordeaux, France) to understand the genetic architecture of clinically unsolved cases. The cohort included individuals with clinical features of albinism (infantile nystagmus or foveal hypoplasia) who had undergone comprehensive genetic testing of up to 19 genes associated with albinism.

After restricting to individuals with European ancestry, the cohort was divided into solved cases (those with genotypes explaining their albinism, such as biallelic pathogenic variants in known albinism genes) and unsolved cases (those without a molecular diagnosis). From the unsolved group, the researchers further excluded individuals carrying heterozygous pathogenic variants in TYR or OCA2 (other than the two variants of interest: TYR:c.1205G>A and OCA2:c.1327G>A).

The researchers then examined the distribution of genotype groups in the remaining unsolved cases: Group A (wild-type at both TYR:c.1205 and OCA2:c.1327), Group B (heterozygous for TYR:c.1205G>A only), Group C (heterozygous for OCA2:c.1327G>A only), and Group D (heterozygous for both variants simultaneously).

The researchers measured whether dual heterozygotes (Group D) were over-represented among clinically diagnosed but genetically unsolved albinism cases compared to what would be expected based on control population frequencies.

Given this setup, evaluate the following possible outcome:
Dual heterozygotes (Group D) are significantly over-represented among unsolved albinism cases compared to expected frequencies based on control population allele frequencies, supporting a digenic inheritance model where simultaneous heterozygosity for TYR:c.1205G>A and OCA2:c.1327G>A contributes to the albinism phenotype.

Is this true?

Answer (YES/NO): YES